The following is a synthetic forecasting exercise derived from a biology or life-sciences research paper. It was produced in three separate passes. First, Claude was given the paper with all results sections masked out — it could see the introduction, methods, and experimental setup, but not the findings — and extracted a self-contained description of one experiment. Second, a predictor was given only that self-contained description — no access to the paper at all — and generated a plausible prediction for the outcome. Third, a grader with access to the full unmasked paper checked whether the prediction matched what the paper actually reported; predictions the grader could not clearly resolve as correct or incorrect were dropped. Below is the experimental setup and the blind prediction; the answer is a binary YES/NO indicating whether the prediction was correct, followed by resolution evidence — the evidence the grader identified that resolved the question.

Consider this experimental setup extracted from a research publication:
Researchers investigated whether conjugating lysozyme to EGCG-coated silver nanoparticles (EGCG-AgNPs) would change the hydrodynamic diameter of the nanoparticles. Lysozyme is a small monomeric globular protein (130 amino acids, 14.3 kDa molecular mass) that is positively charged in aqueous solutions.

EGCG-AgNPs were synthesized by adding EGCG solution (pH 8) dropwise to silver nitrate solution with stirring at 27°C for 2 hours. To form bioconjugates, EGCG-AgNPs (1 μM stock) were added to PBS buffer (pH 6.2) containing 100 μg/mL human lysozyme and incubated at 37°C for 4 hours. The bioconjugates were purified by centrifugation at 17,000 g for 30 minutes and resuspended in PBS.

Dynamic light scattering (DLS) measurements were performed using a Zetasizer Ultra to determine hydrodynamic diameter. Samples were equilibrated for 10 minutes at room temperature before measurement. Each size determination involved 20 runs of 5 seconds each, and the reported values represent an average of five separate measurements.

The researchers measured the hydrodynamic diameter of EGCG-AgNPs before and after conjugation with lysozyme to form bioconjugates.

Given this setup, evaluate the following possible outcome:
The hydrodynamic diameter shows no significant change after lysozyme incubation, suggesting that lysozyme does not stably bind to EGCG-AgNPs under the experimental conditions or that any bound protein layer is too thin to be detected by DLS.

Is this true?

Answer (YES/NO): NO